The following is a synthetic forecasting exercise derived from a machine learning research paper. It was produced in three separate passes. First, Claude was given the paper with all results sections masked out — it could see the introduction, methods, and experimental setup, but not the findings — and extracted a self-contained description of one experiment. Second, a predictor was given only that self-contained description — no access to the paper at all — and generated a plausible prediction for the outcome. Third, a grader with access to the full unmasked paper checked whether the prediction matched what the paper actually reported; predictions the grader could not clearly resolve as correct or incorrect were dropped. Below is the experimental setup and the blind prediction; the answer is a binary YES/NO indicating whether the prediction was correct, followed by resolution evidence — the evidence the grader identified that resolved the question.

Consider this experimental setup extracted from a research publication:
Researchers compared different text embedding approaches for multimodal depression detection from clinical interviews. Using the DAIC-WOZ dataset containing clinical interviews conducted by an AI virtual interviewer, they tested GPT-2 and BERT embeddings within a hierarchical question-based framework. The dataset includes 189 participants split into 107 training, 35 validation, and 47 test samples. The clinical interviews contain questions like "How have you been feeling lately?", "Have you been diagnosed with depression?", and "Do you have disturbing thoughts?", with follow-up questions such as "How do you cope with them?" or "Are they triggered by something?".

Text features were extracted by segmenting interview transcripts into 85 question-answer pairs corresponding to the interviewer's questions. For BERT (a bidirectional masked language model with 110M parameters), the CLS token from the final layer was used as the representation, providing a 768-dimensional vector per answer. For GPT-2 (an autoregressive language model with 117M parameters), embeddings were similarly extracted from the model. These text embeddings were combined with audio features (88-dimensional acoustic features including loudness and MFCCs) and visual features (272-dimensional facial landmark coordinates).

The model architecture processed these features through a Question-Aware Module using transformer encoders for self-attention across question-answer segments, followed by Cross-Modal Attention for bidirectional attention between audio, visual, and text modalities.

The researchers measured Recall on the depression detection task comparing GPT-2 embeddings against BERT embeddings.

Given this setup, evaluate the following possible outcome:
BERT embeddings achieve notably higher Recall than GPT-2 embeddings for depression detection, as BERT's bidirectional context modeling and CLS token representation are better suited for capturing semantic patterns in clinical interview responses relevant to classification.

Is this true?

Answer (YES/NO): NO